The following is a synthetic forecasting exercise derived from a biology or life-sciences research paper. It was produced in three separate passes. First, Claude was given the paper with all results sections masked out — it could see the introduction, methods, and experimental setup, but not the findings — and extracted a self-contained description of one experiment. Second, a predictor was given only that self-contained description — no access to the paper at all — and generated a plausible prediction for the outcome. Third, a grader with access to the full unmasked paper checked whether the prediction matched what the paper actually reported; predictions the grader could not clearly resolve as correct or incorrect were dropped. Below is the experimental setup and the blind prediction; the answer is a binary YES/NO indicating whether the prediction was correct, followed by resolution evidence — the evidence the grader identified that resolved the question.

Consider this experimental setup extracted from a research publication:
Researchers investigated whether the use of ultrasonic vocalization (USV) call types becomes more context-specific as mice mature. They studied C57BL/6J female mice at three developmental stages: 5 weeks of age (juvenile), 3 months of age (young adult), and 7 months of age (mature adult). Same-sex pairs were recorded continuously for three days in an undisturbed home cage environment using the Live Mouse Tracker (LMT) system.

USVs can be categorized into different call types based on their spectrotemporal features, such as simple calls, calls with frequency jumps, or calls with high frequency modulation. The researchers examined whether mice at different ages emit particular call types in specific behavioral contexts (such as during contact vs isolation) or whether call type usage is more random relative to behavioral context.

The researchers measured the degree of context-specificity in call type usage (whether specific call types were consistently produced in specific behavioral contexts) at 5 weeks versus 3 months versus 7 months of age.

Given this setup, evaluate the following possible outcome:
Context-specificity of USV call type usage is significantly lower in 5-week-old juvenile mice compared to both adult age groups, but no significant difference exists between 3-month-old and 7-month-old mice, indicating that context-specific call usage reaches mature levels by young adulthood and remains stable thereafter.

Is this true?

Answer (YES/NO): NO